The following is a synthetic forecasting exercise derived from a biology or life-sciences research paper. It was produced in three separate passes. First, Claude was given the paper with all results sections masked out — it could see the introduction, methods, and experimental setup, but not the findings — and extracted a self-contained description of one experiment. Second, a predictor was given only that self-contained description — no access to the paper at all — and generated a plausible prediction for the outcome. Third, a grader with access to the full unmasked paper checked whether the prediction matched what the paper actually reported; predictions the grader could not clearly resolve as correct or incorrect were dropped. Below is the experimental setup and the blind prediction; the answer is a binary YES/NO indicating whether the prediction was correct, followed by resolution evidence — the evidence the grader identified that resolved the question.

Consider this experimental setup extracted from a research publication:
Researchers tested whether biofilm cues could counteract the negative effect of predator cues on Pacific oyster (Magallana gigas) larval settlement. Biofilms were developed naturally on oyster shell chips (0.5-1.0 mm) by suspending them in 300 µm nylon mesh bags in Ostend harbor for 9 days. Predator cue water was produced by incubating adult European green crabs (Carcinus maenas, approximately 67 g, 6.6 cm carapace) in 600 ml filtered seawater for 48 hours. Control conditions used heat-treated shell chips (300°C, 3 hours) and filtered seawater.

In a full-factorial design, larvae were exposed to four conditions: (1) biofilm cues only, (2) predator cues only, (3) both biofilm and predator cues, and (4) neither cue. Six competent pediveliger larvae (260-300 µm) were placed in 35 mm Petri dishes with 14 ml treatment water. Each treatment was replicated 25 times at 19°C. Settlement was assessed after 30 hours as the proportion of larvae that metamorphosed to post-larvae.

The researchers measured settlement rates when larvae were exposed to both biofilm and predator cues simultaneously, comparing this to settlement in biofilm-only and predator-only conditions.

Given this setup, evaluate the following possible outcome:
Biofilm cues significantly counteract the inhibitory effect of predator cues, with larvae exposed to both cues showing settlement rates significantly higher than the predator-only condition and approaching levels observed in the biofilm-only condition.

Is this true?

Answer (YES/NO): YES